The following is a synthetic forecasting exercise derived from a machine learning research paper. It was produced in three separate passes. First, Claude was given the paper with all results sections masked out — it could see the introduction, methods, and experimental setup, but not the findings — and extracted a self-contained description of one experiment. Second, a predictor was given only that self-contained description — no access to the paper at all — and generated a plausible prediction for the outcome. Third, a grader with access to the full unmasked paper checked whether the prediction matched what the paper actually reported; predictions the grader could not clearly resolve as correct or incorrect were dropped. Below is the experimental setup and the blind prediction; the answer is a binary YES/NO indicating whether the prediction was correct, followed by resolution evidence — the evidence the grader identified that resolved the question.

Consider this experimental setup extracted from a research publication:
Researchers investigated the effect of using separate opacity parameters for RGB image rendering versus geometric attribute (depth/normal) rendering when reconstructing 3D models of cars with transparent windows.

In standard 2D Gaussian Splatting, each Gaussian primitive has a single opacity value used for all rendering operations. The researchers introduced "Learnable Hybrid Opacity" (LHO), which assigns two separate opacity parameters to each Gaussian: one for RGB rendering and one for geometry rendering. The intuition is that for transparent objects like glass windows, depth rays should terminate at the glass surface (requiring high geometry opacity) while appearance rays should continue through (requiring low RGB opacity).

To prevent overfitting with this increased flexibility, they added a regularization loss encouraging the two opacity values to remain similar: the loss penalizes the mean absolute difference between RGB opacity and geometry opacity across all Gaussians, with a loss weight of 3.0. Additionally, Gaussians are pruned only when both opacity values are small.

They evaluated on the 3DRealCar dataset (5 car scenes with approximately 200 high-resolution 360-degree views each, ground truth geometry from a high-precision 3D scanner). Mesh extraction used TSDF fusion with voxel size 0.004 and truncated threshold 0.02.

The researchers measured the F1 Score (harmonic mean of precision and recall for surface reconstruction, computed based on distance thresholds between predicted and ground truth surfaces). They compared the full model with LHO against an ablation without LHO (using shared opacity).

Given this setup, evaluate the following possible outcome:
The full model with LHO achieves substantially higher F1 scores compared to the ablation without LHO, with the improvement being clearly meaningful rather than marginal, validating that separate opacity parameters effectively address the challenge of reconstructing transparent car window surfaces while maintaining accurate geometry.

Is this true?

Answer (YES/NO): YES